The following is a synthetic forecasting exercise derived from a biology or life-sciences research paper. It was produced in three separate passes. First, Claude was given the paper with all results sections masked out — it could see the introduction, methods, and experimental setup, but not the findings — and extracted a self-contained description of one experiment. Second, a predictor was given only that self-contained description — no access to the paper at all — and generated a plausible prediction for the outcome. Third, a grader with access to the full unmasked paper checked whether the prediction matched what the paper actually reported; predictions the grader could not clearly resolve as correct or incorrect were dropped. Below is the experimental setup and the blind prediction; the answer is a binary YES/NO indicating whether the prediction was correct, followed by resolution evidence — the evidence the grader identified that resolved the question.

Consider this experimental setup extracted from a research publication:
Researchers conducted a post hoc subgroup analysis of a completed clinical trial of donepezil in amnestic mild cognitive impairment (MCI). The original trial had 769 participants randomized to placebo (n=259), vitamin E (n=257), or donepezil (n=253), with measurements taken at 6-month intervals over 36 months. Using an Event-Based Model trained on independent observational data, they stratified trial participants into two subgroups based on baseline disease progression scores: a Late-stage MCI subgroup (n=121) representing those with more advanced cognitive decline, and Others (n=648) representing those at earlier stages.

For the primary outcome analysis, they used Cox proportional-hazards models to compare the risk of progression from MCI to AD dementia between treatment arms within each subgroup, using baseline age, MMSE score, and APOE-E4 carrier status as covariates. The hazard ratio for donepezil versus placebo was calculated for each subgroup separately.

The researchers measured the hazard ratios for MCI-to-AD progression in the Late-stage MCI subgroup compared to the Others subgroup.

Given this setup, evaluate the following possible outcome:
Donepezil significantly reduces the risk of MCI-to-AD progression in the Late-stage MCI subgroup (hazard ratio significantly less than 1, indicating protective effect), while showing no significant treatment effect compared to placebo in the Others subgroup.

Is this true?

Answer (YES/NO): NO